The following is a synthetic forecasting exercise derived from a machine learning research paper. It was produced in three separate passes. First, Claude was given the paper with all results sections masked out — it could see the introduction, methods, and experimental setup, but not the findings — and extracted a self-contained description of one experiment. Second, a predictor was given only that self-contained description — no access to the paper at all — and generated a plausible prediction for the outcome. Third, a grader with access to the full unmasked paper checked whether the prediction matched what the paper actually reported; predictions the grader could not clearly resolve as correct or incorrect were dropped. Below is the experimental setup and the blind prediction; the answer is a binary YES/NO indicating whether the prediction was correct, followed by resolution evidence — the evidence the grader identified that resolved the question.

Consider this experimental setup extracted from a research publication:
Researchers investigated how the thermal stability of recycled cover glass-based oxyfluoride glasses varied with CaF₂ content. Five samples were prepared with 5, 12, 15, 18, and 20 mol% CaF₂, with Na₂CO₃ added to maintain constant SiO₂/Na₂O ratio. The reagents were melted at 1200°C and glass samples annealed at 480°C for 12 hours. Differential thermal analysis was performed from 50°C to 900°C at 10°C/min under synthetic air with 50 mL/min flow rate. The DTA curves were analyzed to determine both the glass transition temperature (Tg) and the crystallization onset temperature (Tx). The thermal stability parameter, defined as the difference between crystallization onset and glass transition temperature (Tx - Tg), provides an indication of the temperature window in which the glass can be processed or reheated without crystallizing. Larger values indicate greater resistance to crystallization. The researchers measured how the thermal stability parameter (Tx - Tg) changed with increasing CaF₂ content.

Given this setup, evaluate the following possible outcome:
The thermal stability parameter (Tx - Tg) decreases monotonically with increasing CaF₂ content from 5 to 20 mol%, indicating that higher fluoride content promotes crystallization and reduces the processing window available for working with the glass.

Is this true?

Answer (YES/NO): NO